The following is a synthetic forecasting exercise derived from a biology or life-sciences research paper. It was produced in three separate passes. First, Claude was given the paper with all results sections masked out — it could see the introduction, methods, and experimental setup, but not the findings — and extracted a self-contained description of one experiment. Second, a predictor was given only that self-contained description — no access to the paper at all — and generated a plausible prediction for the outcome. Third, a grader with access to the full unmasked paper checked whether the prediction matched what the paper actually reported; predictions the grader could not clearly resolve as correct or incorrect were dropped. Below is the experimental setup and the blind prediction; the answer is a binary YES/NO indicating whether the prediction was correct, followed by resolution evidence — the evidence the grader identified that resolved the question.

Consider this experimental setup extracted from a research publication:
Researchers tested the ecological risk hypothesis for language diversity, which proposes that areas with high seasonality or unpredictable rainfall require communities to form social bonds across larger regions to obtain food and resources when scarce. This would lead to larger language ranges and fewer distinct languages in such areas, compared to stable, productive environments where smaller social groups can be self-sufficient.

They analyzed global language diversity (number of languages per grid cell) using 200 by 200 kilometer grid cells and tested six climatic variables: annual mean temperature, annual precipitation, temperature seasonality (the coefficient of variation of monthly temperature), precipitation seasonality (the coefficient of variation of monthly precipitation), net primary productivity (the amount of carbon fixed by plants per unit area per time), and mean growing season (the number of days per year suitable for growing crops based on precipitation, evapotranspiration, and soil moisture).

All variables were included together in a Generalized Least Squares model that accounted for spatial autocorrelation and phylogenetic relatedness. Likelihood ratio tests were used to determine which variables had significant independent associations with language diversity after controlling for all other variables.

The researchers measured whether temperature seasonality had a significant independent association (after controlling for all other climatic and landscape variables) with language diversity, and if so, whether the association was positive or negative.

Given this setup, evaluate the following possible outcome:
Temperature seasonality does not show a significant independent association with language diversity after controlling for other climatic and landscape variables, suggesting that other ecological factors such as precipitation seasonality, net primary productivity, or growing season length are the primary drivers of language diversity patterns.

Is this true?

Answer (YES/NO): NO